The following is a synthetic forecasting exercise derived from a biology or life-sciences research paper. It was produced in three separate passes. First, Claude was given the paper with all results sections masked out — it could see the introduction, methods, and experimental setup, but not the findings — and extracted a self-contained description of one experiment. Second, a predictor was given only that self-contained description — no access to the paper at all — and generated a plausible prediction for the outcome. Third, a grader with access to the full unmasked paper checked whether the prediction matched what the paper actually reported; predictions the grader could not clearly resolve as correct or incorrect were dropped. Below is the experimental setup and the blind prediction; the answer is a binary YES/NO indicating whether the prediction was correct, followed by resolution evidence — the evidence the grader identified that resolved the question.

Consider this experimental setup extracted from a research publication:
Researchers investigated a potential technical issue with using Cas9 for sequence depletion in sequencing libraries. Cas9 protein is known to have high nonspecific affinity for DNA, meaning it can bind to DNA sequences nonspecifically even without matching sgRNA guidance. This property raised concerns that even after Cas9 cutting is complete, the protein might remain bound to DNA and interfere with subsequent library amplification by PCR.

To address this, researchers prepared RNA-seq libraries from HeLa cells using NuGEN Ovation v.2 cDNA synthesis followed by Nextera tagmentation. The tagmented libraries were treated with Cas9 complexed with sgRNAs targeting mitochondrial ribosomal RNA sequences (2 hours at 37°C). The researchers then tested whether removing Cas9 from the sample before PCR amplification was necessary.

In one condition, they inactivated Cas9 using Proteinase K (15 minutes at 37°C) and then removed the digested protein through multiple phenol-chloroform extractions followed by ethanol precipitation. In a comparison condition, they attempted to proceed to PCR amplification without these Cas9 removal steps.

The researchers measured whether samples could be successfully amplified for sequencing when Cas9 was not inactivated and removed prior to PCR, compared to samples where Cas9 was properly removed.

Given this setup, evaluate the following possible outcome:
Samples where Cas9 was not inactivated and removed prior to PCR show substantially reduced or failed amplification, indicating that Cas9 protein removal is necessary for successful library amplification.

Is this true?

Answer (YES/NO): YES